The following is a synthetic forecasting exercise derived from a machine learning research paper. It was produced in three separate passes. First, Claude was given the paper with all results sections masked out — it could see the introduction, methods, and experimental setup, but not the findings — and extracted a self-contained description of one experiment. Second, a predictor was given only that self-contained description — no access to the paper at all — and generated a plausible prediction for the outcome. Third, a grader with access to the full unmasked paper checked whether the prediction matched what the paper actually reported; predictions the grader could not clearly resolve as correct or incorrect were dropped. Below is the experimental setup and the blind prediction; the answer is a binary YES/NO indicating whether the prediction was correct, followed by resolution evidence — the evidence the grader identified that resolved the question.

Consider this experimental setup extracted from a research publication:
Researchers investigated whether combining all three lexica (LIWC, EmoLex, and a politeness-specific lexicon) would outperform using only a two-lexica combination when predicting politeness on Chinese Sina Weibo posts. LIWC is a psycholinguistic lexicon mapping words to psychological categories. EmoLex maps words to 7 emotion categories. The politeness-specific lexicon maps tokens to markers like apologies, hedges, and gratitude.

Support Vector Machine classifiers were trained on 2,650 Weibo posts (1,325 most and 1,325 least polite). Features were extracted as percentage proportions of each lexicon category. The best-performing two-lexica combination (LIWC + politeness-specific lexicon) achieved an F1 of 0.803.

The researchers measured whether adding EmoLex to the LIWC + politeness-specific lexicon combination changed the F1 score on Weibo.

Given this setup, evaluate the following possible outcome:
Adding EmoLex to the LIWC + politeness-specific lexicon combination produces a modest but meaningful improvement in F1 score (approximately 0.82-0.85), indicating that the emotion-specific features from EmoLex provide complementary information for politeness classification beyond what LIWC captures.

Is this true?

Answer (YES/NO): NO